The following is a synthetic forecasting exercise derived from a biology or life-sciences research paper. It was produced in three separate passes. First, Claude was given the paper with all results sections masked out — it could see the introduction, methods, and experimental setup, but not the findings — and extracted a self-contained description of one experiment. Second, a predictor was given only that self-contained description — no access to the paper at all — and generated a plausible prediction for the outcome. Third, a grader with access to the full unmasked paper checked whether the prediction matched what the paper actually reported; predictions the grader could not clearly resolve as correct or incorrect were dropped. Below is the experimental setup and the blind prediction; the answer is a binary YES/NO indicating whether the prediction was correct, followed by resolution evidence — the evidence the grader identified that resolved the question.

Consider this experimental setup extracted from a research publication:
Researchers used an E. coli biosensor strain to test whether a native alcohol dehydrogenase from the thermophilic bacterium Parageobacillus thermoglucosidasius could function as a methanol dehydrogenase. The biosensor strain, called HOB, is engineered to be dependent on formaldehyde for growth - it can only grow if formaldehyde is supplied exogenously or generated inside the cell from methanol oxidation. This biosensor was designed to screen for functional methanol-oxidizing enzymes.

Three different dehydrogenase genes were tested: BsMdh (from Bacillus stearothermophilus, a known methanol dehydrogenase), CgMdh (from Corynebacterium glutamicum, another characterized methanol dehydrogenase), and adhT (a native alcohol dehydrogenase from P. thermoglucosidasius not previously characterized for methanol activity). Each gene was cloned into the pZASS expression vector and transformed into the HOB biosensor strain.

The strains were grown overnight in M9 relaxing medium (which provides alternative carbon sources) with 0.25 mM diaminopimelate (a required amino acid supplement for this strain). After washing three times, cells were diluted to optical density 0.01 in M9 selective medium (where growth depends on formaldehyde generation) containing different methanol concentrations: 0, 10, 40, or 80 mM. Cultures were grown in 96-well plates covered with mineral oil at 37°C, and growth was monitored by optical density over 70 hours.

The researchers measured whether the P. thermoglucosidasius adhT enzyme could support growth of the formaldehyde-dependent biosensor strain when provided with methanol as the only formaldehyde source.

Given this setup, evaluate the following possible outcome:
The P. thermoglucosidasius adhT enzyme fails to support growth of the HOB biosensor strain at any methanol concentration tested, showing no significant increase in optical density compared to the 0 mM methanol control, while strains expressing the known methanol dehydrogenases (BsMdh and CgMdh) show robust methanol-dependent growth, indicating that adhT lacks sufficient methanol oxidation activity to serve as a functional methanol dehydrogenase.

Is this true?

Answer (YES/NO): NO